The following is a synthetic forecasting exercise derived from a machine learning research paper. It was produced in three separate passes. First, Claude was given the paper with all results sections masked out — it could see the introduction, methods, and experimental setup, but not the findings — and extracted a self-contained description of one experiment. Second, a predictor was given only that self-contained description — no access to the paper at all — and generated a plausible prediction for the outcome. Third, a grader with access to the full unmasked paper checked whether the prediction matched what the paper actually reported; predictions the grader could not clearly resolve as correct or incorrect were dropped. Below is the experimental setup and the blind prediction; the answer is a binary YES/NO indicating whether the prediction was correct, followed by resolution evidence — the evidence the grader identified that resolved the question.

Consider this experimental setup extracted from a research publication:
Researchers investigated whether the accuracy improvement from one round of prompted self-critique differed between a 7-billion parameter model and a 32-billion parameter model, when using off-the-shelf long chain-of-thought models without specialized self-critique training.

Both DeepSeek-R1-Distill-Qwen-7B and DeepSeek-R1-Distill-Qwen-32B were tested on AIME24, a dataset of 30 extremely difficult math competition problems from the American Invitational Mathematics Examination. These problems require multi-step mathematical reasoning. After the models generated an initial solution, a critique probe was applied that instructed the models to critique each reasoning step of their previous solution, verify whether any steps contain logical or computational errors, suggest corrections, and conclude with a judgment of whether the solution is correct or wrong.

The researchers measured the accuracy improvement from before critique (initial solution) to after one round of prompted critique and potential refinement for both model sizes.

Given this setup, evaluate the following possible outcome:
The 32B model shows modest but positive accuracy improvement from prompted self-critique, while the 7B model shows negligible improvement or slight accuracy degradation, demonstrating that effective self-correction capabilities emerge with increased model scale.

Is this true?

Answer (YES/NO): NO